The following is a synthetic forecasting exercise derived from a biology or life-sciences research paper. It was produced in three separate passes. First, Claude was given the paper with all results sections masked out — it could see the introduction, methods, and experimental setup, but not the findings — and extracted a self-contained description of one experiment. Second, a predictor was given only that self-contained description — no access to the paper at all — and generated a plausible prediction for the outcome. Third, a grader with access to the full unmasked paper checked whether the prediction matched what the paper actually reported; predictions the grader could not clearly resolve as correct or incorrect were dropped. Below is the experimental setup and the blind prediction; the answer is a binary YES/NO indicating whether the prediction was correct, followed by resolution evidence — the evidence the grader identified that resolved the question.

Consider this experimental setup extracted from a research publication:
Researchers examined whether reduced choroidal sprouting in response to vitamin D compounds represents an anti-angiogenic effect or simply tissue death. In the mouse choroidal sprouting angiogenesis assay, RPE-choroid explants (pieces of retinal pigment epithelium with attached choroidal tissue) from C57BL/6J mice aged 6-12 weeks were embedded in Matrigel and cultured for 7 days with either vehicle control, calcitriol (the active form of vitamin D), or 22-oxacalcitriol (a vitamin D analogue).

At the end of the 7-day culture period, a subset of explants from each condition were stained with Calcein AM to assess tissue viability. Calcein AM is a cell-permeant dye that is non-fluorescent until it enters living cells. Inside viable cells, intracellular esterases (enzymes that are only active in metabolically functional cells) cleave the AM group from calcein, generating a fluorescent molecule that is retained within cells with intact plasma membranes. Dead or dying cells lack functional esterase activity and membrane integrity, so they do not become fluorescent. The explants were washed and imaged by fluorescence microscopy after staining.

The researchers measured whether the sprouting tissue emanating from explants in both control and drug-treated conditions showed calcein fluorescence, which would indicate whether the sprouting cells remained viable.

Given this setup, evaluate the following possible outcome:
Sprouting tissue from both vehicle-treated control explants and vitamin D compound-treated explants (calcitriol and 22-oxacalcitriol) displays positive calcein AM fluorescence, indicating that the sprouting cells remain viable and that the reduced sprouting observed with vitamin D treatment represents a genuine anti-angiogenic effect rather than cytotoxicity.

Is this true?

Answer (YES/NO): YES